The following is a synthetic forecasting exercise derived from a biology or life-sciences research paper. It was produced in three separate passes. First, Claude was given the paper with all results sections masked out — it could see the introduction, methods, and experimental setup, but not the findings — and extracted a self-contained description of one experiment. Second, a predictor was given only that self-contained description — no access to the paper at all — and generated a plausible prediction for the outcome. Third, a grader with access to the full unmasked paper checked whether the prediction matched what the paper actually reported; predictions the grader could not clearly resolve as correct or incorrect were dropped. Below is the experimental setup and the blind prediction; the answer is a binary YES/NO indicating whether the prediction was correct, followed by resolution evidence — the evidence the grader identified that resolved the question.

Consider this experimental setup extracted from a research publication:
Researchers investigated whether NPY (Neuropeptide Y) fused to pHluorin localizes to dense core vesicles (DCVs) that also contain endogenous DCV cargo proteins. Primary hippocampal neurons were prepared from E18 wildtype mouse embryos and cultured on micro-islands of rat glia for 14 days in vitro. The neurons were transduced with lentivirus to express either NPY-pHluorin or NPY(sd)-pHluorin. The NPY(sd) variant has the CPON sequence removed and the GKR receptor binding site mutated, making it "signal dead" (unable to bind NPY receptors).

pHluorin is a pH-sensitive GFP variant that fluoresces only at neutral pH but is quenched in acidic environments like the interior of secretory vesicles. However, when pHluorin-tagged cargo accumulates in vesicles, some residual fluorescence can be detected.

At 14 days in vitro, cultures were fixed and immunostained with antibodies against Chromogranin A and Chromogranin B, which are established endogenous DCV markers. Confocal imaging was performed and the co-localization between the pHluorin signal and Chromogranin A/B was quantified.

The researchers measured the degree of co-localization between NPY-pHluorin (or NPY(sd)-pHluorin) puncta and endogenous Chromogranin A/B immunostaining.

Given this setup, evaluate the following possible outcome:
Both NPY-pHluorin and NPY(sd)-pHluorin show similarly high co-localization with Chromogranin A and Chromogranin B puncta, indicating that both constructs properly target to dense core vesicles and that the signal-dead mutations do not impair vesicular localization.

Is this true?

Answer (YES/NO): YES